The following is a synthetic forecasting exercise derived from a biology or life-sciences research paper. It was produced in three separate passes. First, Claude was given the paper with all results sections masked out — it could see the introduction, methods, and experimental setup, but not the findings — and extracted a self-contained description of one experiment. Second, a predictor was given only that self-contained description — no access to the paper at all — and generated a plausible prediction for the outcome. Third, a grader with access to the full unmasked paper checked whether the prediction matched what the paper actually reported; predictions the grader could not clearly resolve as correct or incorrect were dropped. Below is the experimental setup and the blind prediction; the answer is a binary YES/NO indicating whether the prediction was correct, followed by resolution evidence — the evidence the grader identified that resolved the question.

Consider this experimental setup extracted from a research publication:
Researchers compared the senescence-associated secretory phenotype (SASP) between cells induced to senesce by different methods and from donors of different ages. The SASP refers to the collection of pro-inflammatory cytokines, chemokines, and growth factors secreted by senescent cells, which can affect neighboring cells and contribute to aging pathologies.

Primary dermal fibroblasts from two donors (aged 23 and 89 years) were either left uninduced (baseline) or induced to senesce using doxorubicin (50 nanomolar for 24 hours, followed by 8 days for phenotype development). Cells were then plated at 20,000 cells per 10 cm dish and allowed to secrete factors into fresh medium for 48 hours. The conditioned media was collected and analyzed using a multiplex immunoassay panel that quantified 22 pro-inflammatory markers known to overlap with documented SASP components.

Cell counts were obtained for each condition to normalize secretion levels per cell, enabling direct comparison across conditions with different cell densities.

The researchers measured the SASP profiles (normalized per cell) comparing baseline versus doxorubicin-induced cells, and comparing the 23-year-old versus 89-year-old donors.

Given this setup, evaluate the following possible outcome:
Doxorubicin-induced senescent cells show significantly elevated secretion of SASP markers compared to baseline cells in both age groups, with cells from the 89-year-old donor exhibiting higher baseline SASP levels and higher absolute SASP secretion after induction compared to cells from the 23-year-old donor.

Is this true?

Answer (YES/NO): NO